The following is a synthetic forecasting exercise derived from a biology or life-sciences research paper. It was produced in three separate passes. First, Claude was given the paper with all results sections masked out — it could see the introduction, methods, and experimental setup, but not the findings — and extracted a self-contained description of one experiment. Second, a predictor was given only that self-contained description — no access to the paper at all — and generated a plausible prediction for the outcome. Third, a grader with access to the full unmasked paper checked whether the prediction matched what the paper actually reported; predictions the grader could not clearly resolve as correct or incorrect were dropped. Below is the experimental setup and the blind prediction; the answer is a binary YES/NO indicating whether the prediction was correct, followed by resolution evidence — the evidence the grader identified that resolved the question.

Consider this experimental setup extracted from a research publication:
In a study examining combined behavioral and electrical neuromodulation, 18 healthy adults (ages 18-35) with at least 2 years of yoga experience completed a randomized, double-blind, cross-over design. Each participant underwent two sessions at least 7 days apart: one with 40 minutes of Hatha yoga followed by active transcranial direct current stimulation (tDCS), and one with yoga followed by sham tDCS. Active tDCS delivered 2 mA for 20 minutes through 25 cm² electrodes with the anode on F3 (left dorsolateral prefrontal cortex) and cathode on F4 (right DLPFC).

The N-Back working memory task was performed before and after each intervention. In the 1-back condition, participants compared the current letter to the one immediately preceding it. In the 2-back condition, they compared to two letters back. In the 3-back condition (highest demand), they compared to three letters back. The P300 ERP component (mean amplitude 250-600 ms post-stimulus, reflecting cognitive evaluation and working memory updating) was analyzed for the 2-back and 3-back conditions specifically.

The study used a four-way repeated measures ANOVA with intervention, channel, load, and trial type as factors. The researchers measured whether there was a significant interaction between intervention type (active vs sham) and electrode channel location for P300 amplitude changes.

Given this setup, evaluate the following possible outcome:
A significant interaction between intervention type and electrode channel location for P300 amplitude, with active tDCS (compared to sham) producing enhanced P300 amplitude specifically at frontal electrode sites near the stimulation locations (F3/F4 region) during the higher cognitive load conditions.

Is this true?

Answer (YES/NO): NO